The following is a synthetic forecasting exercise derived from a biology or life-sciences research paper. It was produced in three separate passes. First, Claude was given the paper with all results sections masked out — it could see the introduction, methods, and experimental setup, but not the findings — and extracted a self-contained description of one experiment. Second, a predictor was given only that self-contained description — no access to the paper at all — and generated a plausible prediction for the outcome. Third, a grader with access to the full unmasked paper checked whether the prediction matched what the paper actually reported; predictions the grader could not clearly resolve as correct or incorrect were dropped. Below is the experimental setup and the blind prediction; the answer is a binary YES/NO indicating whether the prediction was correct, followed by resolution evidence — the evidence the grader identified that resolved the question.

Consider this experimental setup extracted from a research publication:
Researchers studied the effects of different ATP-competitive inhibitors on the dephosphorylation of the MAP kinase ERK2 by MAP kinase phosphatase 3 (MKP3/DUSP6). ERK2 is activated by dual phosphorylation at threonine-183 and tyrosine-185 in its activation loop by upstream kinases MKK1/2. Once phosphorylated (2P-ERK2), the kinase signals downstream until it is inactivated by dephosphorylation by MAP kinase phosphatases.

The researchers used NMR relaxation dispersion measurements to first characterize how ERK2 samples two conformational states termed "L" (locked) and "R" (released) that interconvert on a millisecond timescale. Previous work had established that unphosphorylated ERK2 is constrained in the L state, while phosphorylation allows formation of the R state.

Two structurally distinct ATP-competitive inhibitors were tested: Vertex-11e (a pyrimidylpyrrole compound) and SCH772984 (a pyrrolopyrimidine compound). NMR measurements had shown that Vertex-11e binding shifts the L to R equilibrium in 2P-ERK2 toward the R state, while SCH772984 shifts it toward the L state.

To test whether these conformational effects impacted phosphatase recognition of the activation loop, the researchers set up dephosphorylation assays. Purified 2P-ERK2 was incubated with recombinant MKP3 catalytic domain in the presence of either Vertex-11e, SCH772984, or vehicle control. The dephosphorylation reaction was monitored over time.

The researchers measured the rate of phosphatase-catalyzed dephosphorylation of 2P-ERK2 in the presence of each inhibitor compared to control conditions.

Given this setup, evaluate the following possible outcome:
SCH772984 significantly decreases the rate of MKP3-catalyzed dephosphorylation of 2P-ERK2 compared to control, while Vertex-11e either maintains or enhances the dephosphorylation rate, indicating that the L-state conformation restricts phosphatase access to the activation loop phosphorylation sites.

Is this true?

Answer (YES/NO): NO